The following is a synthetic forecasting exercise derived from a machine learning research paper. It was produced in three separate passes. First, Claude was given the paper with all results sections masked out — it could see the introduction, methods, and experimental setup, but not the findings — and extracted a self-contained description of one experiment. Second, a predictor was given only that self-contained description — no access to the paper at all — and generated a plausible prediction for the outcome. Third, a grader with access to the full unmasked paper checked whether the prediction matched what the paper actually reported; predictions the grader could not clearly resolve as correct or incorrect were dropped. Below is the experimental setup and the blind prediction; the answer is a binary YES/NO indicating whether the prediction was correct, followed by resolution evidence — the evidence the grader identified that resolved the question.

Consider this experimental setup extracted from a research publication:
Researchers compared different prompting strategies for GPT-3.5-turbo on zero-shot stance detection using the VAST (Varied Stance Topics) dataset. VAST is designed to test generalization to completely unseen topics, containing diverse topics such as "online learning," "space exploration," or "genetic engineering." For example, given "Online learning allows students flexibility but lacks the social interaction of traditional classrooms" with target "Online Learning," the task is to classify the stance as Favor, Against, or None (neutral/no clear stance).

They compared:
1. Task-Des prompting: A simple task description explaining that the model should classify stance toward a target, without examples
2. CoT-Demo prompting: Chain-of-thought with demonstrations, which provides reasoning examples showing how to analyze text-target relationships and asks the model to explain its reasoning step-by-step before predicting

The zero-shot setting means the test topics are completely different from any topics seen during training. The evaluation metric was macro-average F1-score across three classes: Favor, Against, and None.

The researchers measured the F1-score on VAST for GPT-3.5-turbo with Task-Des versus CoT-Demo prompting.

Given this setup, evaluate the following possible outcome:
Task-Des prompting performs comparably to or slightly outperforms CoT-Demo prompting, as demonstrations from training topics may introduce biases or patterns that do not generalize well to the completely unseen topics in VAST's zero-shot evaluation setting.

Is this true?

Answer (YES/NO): NO